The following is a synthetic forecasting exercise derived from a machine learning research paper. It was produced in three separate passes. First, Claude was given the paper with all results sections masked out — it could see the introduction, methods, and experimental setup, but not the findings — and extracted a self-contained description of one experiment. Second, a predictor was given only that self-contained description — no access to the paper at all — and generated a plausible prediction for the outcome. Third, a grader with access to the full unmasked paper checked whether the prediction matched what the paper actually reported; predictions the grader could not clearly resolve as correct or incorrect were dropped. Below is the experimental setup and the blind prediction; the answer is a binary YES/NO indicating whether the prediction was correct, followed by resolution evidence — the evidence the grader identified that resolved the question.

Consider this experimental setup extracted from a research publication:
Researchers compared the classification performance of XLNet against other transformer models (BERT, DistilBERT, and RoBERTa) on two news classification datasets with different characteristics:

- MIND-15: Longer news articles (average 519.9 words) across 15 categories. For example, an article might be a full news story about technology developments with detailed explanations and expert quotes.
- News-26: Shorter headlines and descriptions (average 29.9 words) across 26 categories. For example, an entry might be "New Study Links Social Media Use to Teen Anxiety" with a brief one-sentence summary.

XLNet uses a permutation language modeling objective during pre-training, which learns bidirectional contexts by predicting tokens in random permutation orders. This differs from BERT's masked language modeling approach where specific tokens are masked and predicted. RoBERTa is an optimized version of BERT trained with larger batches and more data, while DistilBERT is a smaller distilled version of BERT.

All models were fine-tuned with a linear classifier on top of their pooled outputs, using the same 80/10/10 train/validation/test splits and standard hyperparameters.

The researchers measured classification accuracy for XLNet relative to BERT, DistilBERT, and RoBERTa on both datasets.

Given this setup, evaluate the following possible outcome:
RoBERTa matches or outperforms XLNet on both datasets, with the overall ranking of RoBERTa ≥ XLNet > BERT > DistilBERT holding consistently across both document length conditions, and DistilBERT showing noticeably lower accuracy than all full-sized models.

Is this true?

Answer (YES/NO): NO